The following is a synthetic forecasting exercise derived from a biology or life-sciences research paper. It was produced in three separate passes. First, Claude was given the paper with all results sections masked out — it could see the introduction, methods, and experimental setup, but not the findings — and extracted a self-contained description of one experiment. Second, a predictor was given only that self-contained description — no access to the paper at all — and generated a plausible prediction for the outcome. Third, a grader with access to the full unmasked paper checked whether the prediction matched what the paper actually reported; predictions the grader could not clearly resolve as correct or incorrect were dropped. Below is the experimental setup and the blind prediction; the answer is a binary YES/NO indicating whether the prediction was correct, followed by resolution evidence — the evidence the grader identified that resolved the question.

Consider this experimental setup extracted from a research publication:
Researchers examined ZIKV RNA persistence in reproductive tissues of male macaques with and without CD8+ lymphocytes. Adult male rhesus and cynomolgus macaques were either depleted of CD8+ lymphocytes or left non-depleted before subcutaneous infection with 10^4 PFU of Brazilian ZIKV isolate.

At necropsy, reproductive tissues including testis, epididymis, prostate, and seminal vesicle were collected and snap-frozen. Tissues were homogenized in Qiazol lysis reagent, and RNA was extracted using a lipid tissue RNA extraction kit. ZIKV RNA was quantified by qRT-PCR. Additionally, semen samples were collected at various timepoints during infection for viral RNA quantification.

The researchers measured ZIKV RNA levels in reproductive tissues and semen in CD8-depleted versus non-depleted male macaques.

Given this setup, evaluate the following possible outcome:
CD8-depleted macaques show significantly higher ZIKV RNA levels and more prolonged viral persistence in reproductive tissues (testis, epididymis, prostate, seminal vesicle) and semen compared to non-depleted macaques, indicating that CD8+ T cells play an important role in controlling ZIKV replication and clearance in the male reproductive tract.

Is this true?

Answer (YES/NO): NO